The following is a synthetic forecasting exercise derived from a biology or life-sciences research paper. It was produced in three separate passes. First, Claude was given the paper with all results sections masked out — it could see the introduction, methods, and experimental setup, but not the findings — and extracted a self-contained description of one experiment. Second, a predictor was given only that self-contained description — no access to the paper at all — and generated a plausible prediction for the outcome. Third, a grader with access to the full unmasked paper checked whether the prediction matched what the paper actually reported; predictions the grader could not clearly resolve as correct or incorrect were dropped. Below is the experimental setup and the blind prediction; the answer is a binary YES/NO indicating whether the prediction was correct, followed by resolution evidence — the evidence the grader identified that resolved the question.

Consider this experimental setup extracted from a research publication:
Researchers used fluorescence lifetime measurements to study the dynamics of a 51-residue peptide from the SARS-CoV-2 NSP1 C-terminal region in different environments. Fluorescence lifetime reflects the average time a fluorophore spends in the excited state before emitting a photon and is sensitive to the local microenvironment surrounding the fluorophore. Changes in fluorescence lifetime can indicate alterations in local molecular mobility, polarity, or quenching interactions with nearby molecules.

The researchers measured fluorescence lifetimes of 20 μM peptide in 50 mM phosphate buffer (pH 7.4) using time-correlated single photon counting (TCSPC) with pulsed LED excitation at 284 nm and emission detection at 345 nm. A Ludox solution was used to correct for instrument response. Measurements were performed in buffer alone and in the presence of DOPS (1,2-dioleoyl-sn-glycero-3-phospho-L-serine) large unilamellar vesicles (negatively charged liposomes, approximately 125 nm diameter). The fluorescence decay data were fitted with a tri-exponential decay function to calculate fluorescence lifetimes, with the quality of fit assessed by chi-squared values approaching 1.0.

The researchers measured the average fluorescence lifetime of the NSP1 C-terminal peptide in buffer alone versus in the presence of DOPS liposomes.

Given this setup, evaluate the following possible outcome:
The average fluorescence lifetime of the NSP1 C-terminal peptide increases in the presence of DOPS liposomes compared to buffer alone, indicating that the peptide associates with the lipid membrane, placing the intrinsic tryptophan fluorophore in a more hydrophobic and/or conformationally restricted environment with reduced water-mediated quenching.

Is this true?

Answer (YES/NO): NO